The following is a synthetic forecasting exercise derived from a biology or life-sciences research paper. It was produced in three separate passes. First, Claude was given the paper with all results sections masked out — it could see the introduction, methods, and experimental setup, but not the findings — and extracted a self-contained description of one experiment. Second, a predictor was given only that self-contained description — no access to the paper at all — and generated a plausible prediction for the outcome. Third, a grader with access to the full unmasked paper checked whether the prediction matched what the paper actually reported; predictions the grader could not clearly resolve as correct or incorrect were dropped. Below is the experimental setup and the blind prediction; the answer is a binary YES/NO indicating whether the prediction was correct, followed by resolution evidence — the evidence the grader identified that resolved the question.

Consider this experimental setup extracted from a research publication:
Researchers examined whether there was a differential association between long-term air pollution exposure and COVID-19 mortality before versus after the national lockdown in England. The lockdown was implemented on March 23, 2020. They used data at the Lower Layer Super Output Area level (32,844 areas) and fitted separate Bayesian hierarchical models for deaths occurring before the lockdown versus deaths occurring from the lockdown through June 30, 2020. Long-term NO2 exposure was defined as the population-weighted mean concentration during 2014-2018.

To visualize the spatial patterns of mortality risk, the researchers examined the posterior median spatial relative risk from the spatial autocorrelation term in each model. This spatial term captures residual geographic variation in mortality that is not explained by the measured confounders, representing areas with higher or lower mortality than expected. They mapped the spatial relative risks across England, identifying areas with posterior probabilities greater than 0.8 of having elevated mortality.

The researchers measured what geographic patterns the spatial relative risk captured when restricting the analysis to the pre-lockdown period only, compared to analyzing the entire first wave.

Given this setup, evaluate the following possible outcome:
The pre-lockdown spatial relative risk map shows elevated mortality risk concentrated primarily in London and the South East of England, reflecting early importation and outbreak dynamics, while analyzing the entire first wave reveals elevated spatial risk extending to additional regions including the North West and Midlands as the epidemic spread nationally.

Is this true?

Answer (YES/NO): NO